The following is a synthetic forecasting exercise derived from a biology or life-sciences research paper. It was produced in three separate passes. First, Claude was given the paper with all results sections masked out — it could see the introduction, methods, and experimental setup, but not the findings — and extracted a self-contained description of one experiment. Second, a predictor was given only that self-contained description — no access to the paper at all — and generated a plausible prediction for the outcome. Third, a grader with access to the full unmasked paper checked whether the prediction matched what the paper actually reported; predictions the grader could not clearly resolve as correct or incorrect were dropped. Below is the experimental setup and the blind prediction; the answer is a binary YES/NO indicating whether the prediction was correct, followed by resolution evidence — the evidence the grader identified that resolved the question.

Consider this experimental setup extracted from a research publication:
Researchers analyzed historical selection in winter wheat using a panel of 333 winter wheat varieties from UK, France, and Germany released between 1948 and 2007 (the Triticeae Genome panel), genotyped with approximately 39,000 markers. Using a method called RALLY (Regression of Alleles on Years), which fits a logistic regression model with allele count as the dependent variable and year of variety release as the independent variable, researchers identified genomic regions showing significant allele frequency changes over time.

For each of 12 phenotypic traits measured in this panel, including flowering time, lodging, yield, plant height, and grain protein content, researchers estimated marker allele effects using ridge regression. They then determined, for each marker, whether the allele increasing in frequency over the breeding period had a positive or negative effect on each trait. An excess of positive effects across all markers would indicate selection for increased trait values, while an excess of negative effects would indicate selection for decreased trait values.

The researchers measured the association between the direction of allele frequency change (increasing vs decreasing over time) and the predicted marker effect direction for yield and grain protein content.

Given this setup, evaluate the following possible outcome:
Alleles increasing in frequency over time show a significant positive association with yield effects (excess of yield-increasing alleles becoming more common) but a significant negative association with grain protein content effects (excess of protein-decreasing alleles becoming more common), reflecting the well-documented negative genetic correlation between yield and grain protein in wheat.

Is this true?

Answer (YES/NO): YES